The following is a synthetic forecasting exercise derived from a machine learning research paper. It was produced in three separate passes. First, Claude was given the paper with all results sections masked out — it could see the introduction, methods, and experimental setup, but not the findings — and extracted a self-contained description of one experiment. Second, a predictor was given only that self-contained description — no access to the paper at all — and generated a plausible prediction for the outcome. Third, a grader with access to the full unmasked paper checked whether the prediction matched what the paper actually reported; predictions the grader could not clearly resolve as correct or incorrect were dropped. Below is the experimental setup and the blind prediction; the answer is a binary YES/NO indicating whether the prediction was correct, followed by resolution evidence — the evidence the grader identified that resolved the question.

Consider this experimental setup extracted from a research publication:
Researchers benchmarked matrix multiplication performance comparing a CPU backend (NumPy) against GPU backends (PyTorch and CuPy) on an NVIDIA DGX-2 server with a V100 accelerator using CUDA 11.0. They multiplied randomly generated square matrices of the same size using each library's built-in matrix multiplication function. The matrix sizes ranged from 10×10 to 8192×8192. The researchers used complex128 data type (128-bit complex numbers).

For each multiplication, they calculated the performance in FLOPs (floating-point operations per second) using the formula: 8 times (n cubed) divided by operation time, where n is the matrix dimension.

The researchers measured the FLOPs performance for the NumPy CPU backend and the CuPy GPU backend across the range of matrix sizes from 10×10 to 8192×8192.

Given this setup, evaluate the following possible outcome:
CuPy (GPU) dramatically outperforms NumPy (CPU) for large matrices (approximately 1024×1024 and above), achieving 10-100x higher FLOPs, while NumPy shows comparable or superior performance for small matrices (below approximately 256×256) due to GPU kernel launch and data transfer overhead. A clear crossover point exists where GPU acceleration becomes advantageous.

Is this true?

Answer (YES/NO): NO